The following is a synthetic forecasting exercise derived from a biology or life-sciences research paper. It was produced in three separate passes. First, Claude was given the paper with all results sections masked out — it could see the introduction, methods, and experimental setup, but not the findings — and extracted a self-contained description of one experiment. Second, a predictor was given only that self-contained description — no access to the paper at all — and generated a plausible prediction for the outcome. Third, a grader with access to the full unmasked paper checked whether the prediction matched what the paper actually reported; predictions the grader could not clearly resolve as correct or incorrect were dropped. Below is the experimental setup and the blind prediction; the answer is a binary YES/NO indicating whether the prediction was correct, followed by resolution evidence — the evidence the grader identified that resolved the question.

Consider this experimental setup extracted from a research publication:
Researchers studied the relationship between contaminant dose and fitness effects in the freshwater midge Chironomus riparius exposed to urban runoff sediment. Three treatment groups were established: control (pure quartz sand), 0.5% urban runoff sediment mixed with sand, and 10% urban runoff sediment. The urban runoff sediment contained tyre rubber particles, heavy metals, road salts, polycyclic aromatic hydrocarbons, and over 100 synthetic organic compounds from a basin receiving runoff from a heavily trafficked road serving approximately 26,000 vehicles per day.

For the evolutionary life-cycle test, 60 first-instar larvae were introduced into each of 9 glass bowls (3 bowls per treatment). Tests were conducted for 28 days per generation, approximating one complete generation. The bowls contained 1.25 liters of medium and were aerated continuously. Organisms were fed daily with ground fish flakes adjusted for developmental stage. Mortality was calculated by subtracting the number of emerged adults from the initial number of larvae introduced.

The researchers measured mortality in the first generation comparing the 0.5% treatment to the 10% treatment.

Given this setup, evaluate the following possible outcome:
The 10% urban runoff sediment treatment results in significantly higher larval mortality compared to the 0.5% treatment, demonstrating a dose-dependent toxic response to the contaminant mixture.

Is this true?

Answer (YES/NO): YES